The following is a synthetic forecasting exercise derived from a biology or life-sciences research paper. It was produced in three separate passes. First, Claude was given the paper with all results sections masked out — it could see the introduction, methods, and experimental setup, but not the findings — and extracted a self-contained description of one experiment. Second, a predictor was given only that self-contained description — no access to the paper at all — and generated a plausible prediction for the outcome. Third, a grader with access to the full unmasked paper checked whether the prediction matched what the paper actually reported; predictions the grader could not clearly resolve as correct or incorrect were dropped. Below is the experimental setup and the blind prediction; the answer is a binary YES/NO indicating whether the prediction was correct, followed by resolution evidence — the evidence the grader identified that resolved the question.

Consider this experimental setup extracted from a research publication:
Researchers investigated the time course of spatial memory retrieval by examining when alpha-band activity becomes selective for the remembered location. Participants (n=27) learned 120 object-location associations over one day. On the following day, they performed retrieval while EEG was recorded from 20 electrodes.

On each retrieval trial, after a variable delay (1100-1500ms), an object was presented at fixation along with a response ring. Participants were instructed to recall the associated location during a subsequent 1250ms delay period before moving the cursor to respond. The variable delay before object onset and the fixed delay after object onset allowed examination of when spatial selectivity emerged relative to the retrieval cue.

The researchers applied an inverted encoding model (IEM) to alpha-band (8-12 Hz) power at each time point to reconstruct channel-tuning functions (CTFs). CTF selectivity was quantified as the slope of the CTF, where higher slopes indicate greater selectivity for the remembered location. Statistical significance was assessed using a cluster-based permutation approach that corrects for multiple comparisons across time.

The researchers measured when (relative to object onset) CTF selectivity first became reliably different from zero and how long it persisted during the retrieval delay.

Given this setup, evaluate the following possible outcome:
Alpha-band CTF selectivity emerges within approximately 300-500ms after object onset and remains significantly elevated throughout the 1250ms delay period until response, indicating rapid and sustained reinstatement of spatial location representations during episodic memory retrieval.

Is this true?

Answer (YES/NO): NO